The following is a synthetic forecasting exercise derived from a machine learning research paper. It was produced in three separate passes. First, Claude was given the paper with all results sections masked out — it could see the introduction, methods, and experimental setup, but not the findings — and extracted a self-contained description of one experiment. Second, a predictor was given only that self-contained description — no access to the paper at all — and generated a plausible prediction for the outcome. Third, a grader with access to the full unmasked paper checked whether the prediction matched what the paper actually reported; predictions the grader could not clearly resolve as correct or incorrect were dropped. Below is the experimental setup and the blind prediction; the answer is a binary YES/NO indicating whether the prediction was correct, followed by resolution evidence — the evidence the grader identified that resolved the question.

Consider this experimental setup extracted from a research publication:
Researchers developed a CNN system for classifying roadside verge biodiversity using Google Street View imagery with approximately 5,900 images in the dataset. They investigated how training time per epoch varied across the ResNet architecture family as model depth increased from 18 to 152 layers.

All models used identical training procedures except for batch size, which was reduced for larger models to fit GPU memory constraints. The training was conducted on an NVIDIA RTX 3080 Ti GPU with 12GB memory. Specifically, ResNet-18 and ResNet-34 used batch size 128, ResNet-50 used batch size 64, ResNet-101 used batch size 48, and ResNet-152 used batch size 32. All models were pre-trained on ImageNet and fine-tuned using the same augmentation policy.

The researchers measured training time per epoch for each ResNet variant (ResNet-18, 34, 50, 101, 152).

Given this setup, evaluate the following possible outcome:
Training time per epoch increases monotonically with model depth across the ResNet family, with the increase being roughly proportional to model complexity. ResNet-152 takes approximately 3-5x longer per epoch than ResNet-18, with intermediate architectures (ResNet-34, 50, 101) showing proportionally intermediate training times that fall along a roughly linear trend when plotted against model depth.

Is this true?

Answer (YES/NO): NO